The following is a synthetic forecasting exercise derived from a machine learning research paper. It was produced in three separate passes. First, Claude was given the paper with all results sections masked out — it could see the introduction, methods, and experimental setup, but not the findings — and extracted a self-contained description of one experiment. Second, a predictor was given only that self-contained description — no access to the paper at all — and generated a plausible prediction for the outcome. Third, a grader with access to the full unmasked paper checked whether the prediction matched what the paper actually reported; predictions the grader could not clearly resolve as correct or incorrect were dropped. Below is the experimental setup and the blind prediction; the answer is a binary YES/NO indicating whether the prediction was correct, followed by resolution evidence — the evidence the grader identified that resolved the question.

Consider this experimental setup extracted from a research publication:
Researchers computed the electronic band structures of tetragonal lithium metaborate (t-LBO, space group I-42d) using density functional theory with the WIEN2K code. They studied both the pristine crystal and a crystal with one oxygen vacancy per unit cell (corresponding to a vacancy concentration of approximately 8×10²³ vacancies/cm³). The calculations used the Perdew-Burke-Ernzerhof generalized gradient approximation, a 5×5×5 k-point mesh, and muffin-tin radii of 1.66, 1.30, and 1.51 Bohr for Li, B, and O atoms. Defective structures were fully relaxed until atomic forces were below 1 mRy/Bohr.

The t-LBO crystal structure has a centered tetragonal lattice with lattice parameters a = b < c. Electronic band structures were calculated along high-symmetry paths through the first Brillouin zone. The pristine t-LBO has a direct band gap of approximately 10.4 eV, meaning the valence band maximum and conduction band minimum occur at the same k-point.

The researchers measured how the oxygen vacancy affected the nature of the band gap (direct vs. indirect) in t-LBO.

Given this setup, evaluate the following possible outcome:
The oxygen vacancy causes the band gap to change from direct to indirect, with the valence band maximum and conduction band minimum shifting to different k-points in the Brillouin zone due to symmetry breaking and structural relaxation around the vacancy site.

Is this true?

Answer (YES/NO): NO